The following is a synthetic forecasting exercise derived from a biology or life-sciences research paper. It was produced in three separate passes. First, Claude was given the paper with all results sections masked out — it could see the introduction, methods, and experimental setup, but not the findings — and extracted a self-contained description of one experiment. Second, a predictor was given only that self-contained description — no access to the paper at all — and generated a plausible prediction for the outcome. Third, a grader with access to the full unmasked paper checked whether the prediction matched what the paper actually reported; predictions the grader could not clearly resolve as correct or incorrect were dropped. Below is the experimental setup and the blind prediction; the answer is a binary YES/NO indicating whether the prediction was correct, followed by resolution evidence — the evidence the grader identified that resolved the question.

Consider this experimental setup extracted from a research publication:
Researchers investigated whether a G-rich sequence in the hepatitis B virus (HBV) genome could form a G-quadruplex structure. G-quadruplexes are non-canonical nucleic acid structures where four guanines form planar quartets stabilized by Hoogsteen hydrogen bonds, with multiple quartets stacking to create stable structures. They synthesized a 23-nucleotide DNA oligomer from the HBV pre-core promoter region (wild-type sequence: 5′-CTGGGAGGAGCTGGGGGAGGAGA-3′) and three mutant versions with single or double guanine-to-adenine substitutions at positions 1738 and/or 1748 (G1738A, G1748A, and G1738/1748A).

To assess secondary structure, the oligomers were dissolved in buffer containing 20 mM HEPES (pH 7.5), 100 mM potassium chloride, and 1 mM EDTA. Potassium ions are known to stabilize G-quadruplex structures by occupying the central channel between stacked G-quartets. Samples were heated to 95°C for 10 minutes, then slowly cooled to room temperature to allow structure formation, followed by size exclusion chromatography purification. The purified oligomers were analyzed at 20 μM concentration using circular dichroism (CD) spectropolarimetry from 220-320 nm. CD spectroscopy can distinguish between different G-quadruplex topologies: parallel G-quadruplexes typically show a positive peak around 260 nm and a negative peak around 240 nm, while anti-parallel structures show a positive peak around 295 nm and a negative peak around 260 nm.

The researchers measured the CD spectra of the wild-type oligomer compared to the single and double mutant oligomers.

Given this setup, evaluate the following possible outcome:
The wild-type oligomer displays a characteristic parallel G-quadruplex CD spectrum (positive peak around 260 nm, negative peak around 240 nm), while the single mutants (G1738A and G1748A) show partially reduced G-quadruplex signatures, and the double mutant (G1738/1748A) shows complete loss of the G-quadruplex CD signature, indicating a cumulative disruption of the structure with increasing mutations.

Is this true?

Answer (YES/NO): NO